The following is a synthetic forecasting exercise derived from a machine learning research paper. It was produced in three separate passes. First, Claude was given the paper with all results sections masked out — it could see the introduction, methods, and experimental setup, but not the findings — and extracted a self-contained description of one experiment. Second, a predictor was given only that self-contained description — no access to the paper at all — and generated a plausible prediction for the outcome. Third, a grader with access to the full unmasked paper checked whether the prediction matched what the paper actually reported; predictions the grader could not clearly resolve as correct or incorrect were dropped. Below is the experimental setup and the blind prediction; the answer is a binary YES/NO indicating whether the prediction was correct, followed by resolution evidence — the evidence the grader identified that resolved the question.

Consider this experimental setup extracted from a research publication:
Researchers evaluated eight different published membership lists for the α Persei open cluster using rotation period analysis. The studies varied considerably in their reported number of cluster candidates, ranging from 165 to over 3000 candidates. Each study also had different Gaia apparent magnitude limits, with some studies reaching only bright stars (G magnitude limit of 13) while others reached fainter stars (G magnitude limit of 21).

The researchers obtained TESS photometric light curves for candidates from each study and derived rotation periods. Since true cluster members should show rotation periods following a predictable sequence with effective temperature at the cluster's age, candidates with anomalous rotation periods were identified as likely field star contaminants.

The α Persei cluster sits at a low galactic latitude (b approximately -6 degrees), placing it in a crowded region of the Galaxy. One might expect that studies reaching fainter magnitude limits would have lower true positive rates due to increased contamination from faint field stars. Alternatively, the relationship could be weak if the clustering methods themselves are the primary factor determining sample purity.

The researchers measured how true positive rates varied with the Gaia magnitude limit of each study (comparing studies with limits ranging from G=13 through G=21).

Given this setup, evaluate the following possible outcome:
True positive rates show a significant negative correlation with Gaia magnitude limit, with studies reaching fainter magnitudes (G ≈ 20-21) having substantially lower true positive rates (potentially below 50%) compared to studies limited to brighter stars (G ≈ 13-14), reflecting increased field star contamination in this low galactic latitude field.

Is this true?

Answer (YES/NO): NO